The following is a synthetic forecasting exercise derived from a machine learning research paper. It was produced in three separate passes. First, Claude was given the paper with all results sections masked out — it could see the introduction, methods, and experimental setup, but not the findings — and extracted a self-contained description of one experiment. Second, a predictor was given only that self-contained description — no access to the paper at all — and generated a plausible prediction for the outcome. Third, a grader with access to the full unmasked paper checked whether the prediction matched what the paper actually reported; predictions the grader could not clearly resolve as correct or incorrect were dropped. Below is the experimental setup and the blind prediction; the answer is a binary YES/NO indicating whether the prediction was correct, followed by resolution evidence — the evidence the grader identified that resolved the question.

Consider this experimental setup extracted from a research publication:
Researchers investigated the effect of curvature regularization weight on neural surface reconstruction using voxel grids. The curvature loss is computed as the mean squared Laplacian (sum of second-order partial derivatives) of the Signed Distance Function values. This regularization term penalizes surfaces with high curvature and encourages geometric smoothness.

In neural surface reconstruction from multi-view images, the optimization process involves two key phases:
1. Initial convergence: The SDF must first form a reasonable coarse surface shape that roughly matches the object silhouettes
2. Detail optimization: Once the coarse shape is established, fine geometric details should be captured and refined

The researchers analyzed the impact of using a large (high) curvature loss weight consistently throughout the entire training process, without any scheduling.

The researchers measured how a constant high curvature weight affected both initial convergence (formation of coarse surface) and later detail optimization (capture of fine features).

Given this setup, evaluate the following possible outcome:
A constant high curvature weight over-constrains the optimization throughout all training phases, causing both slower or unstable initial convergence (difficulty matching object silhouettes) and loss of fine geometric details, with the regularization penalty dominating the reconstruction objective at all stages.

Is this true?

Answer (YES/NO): YES